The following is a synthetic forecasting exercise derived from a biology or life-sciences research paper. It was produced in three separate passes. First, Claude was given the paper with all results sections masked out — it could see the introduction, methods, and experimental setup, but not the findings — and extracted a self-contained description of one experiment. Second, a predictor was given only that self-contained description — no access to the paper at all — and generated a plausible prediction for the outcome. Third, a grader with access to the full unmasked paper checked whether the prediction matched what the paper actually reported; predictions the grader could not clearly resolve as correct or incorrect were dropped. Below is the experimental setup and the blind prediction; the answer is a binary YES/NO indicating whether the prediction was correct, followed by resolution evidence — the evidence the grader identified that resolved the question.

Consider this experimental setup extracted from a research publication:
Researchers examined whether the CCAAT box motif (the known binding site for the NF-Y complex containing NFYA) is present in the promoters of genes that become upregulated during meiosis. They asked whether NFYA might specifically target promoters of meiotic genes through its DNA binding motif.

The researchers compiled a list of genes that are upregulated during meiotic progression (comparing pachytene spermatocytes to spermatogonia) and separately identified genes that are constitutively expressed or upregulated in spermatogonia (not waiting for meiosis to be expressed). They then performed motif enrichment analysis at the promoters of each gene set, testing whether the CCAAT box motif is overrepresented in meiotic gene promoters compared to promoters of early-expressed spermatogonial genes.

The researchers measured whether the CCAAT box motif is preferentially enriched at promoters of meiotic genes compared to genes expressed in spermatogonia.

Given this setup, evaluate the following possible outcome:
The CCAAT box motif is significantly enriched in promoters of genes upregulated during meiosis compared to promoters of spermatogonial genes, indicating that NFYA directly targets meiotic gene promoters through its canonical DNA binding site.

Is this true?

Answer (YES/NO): YES